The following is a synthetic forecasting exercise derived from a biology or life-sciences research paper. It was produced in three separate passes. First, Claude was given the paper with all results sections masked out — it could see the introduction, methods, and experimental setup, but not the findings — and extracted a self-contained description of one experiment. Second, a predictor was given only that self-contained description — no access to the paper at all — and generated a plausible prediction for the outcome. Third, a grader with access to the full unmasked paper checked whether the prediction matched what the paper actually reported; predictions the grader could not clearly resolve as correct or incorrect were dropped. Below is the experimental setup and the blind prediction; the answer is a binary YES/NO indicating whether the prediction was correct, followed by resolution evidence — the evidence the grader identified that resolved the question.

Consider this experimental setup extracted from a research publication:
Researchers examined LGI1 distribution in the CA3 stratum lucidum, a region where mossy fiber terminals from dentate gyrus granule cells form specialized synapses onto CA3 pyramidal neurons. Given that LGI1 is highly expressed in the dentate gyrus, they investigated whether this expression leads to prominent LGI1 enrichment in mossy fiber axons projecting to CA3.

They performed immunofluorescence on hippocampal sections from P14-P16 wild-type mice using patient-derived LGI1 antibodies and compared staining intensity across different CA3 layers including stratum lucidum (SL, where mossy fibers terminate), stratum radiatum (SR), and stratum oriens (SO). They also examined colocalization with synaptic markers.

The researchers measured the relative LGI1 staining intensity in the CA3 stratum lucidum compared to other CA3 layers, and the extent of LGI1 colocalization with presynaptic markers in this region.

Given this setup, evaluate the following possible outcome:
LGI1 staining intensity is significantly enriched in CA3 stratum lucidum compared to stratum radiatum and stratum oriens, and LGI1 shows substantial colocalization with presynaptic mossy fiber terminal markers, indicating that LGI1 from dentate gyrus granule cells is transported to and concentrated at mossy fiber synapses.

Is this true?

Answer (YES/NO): NO